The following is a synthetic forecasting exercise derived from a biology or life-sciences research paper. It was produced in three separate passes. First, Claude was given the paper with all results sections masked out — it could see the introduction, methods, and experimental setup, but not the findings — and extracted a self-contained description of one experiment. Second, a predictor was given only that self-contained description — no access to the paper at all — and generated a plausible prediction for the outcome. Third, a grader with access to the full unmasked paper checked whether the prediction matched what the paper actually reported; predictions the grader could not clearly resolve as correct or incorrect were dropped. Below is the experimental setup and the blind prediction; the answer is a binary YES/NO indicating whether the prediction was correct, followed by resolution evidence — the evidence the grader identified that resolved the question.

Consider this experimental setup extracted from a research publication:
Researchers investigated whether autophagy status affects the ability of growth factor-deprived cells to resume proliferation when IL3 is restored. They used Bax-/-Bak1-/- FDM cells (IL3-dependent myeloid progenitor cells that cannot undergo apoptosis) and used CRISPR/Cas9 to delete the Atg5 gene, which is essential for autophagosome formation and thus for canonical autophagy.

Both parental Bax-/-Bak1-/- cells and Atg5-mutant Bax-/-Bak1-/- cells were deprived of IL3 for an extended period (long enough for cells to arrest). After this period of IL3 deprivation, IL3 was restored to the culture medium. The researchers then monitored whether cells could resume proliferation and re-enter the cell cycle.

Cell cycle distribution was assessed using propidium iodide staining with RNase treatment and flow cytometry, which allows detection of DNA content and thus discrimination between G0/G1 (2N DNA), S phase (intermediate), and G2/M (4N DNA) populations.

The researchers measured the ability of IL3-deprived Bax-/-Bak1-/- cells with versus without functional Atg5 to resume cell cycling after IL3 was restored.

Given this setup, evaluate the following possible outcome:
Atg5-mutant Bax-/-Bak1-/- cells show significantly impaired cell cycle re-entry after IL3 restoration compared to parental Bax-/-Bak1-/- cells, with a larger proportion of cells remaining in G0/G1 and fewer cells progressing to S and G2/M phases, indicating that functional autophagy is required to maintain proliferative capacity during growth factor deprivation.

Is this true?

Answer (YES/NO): NO